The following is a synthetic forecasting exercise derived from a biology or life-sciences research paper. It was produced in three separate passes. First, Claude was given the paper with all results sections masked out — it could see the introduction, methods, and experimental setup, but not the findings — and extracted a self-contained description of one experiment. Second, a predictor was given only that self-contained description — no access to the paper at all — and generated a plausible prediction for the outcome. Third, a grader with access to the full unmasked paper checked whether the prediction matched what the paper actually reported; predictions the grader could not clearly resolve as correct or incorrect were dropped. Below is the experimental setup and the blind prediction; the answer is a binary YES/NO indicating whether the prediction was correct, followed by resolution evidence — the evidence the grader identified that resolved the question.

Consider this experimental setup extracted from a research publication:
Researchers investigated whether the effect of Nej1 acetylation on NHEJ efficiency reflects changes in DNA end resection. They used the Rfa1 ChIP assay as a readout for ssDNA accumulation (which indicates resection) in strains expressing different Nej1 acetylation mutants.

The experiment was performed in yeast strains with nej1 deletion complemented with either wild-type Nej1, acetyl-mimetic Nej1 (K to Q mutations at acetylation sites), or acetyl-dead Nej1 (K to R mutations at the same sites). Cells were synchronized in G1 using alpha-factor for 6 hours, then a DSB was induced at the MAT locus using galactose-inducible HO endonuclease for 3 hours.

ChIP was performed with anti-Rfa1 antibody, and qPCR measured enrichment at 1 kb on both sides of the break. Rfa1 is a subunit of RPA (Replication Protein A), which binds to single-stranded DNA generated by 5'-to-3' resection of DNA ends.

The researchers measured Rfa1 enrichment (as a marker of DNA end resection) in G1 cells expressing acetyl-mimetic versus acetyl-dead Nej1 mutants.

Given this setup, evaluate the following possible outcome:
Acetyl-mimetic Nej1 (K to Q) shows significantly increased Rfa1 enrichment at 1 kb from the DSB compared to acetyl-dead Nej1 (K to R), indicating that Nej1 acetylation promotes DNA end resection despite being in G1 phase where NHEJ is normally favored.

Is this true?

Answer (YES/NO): YES